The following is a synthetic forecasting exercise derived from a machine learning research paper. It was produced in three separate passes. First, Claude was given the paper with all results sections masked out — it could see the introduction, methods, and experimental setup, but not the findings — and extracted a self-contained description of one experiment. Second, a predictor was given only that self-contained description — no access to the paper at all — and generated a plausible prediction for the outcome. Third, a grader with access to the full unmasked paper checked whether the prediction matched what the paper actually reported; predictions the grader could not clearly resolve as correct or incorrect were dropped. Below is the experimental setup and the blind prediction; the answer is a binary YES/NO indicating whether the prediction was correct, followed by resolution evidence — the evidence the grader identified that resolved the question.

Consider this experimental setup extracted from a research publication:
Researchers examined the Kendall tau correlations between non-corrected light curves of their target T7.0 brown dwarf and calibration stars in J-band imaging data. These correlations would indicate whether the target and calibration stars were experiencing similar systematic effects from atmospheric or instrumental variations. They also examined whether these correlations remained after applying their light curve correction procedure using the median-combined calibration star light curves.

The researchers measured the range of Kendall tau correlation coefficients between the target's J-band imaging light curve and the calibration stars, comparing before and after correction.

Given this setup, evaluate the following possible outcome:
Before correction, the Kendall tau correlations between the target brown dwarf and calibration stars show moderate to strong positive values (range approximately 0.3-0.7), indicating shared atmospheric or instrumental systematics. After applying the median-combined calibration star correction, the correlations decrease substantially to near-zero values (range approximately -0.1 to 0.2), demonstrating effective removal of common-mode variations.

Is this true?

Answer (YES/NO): NO